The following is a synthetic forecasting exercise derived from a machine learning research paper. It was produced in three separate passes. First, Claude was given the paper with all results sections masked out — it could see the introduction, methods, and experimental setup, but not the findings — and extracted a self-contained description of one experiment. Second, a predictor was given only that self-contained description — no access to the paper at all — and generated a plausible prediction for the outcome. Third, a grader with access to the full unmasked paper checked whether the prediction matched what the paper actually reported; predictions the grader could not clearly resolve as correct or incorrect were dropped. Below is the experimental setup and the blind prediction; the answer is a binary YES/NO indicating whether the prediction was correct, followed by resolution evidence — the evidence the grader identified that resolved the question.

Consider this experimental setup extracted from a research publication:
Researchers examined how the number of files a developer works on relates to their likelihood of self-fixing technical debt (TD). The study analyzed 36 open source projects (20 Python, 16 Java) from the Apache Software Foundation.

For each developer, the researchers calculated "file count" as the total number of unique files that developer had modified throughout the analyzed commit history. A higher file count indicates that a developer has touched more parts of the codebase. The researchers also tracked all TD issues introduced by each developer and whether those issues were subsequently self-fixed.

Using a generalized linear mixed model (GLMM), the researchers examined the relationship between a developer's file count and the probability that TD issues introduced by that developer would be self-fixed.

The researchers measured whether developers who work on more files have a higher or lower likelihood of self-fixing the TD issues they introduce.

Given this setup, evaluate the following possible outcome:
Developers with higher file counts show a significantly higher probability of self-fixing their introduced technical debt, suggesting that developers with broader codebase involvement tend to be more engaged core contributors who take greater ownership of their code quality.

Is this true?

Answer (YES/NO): NO